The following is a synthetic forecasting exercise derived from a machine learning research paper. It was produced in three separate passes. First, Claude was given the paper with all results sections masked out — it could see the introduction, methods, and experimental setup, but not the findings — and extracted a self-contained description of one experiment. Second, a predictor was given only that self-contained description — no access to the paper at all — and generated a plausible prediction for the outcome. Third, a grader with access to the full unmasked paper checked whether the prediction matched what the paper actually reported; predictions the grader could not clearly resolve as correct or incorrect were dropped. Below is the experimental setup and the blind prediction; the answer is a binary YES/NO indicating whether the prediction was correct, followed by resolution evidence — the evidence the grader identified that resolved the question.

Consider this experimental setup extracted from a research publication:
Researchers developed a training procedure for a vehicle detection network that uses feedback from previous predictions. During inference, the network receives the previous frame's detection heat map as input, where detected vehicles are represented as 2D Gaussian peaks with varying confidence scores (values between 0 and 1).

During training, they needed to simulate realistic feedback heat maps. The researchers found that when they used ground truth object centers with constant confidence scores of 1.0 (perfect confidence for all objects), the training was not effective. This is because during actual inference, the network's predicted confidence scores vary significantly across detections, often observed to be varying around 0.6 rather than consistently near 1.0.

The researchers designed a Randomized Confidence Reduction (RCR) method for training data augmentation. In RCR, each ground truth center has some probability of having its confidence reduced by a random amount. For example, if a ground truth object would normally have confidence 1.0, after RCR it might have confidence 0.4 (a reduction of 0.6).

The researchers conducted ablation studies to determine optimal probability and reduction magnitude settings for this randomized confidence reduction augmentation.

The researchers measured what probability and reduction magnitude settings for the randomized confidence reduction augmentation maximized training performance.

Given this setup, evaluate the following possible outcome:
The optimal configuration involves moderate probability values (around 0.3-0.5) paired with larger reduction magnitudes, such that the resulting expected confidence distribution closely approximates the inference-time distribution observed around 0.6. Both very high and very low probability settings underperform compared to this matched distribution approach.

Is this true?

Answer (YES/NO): NO